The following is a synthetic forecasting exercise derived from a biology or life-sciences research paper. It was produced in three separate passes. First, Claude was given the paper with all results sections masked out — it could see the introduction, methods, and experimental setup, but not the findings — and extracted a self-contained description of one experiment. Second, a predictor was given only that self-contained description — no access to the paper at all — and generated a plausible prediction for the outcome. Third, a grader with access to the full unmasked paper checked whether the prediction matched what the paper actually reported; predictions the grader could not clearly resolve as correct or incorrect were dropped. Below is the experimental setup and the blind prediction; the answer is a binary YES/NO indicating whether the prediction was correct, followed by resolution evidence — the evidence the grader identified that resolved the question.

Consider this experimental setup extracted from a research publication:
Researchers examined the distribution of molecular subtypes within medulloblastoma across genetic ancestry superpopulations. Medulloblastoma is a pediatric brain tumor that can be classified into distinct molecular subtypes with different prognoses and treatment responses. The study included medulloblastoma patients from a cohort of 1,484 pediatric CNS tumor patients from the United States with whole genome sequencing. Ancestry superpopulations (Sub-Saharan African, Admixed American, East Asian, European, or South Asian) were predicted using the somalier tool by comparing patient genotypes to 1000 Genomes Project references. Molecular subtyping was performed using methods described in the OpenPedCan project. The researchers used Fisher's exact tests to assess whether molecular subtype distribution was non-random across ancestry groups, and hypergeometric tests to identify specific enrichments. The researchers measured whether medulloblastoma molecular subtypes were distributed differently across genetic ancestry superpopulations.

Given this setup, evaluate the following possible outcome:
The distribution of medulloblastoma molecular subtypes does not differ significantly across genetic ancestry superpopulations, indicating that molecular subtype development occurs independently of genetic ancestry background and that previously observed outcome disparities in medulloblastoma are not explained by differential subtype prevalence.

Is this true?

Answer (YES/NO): YES